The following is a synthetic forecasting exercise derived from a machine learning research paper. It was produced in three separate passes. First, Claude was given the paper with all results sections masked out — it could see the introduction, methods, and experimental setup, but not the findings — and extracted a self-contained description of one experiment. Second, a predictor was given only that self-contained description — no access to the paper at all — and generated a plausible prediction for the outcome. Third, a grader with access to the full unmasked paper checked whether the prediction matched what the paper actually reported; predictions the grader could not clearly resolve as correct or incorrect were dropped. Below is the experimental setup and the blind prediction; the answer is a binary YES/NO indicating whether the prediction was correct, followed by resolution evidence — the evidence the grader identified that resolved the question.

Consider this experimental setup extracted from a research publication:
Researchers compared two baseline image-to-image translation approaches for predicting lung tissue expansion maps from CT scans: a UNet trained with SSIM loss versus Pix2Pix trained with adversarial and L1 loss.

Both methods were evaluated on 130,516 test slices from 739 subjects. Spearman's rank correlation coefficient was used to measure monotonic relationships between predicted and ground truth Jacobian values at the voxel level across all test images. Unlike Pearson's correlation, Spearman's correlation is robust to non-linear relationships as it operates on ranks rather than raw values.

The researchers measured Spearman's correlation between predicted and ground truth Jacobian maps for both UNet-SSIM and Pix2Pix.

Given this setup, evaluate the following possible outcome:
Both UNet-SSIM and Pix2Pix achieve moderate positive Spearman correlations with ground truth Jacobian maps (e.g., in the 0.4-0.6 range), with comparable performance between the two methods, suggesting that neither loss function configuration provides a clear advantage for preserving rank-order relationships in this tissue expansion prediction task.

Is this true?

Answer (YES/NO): NO